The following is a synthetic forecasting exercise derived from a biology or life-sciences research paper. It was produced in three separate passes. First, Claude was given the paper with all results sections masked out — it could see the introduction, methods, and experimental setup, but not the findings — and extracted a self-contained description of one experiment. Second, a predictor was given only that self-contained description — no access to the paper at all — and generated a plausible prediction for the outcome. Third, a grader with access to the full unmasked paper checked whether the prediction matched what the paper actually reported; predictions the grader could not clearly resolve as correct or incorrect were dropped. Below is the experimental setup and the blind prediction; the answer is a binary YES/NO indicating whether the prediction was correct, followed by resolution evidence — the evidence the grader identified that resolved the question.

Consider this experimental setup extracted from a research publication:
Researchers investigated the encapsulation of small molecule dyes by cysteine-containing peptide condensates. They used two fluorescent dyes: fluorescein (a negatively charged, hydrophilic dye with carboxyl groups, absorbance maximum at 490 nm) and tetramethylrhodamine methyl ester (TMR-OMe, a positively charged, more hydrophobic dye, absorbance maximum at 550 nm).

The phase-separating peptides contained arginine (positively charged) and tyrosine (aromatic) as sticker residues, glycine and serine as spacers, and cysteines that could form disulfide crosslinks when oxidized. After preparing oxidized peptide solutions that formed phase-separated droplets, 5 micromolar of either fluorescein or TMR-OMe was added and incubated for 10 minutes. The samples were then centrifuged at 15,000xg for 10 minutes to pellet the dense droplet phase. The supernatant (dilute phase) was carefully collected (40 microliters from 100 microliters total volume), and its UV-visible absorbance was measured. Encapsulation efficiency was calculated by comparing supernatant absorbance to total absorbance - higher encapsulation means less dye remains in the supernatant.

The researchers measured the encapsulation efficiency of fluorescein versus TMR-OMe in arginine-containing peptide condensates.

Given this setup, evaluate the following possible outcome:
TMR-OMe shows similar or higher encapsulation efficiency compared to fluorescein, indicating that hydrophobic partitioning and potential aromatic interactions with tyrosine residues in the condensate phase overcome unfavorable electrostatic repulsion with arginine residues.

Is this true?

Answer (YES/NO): YES